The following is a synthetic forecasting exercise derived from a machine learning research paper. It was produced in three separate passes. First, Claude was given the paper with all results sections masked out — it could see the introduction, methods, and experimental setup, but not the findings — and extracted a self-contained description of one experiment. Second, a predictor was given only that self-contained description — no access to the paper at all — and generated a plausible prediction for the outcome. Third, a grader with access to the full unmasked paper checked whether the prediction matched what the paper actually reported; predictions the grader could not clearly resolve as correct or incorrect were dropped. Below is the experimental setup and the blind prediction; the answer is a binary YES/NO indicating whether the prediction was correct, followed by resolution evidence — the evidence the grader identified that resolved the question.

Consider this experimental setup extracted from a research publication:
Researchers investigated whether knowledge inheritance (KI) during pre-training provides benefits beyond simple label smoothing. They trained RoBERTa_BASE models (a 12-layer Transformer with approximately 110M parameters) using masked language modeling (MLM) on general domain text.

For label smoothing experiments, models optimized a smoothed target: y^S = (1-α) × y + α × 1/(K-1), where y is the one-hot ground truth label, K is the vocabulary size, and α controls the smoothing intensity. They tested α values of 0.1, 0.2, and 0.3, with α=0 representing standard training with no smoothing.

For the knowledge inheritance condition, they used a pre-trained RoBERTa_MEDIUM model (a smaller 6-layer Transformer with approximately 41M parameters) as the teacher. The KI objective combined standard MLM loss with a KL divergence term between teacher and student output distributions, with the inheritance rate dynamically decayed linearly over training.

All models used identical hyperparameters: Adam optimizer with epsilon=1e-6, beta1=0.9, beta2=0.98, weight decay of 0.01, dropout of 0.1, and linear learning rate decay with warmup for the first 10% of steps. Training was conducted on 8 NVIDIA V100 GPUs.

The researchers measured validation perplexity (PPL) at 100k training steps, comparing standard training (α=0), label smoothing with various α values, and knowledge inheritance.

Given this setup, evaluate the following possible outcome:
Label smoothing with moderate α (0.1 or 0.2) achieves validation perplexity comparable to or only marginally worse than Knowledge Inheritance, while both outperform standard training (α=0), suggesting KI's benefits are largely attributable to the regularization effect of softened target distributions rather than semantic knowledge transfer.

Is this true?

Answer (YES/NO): NO